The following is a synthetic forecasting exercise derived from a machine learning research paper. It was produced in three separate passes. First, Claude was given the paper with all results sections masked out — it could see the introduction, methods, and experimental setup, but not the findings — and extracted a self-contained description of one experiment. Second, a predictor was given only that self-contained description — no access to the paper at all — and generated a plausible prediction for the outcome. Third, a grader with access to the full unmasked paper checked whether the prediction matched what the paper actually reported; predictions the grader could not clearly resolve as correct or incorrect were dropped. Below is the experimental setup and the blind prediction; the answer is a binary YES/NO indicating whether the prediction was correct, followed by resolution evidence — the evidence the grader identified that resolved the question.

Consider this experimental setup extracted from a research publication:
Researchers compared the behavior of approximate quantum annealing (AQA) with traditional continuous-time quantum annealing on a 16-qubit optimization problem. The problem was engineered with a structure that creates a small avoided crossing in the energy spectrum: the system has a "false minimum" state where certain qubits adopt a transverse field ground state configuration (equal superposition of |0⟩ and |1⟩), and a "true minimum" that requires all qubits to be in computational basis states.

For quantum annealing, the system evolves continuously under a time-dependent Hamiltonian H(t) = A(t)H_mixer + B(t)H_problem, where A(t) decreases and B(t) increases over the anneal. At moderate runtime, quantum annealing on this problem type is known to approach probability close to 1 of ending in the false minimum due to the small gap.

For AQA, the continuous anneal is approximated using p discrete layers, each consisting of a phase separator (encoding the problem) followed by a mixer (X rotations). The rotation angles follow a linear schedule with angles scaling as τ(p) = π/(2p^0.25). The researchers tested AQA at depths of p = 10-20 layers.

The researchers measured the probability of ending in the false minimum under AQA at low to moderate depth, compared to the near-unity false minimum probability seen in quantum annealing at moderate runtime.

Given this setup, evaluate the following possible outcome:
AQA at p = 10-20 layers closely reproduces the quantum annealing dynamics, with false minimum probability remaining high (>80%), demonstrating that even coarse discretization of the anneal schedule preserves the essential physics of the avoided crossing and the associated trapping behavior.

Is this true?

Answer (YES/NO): NO